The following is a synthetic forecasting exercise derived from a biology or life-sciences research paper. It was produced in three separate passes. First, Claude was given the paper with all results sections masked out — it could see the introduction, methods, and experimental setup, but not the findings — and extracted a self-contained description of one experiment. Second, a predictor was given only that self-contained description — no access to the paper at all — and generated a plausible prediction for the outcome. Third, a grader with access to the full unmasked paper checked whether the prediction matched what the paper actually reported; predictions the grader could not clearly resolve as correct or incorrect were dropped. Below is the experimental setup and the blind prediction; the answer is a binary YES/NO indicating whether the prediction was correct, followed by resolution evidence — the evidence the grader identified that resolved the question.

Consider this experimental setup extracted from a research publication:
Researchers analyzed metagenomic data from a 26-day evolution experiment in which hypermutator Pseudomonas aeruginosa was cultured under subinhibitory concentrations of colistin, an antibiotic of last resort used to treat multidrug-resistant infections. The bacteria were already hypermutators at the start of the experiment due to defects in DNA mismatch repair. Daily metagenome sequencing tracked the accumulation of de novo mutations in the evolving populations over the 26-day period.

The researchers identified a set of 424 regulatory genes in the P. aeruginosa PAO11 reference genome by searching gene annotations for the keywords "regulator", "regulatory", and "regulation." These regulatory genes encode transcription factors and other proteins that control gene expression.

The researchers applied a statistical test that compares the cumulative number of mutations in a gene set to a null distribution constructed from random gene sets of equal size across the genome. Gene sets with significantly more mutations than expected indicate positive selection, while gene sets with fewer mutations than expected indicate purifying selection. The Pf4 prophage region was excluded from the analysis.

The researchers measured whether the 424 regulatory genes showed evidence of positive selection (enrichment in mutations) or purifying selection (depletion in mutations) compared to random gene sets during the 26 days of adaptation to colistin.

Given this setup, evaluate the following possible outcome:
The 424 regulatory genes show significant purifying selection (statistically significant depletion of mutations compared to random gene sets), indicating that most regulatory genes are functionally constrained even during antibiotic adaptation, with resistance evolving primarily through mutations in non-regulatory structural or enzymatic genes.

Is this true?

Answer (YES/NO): NO